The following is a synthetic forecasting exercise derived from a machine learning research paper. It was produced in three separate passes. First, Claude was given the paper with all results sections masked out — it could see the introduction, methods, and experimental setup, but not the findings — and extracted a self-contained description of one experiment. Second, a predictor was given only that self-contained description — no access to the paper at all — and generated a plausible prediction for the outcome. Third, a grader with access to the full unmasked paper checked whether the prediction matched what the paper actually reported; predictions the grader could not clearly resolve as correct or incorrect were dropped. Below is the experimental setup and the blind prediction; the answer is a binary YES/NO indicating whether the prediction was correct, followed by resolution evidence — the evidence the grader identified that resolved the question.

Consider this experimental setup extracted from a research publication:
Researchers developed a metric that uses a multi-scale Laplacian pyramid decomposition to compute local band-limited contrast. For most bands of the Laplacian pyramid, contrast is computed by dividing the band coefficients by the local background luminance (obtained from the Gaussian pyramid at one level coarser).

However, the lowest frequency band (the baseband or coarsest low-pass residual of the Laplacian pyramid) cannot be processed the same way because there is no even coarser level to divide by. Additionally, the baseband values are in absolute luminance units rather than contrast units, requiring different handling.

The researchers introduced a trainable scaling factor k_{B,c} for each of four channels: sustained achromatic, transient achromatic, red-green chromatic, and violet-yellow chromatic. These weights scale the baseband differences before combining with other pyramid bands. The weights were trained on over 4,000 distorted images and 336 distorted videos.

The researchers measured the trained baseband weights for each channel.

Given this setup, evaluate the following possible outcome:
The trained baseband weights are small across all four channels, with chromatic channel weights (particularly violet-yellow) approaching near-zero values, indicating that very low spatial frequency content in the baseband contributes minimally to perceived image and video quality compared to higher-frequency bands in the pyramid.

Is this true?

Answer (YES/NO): NO